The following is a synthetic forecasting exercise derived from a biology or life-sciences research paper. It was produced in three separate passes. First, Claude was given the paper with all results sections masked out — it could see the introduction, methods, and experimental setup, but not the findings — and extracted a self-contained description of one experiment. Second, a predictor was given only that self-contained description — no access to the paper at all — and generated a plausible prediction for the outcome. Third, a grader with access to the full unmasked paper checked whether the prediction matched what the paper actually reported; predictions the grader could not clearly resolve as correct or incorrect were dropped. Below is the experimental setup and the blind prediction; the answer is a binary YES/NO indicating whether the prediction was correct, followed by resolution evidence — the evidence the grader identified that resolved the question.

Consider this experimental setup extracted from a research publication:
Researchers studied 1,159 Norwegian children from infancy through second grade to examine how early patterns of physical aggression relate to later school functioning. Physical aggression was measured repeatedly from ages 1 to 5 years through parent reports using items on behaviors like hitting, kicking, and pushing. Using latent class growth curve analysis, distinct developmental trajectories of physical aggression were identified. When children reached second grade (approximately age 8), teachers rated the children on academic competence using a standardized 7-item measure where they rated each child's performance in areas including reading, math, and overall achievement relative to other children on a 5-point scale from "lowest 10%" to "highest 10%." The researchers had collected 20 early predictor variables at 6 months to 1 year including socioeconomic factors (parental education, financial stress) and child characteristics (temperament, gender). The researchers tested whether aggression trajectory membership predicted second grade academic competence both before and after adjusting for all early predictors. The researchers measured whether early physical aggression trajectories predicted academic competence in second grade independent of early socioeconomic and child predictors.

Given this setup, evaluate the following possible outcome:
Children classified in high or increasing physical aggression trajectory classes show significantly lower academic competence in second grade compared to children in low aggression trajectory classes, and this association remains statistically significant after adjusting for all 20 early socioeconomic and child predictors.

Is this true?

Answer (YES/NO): YES